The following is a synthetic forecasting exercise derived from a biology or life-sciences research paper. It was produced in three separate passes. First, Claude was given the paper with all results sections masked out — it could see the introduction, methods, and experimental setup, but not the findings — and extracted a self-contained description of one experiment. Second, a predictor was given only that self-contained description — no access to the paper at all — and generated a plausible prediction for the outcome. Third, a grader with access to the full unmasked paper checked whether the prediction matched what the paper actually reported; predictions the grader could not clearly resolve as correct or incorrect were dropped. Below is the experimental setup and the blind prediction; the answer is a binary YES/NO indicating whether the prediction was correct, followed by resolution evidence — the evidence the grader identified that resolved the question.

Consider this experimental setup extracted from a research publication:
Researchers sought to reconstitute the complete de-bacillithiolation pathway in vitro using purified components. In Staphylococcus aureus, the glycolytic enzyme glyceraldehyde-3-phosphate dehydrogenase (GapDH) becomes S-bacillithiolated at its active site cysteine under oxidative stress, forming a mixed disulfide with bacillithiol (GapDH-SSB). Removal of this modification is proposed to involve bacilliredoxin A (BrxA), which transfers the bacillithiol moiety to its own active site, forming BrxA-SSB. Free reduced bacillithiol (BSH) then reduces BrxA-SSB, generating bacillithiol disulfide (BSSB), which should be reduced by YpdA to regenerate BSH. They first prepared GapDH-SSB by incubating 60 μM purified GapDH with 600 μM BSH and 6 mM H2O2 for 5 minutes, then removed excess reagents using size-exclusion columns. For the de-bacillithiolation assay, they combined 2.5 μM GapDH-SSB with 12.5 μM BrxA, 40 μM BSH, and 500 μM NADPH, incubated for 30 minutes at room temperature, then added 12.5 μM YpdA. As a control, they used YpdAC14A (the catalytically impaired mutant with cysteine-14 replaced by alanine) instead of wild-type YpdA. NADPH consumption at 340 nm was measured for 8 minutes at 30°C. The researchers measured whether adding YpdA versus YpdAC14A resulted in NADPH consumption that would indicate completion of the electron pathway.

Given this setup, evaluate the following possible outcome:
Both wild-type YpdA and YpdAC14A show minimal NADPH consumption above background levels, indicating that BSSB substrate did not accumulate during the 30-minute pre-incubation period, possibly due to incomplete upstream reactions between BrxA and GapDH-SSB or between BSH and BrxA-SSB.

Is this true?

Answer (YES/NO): NO